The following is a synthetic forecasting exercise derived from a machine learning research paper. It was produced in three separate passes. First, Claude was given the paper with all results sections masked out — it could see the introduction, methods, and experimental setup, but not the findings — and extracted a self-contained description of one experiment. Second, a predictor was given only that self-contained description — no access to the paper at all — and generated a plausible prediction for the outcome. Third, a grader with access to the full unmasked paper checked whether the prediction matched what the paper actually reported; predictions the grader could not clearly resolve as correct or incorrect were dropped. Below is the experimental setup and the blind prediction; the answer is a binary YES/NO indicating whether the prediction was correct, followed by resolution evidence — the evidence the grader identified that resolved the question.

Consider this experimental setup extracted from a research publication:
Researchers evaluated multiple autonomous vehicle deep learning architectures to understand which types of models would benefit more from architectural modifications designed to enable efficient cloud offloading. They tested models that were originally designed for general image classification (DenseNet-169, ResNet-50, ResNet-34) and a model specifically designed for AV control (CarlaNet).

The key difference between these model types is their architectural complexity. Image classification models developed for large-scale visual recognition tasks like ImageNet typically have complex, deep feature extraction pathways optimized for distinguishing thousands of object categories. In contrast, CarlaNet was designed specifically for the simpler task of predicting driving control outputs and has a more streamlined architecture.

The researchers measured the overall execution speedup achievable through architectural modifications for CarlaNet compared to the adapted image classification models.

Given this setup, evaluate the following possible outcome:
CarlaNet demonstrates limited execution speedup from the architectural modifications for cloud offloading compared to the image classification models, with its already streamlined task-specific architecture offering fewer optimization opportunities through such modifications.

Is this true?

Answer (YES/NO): YES